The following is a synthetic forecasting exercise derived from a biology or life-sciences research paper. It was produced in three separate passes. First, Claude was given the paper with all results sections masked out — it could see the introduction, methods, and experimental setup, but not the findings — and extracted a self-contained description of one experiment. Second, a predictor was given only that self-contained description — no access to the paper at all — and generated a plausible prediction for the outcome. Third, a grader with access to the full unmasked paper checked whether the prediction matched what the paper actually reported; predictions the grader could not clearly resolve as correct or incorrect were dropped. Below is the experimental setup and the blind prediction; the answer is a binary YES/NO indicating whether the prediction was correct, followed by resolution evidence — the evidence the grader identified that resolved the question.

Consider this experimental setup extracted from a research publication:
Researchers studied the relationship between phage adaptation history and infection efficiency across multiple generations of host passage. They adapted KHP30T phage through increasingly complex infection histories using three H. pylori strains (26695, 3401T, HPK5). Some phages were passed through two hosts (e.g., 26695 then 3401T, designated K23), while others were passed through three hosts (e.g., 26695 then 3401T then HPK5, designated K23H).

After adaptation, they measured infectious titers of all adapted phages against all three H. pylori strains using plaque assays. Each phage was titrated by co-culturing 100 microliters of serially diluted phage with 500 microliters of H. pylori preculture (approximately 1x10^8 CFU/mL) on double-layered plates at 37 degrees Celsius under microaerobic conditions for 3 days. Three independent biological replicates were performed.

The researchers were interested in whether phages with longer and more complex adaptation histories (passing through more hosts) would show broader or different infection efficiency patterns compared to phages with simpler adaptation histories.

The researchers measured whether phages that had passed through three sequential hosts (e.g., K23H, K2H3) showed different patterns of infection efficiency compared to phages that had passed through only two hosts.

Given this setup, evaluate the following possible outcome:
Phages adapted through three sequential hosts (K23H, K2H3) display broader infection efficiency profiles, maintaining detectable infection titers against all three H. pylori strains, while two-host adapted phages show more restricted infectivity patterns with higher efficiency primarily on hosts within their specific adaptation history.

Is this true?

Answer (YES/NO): NO